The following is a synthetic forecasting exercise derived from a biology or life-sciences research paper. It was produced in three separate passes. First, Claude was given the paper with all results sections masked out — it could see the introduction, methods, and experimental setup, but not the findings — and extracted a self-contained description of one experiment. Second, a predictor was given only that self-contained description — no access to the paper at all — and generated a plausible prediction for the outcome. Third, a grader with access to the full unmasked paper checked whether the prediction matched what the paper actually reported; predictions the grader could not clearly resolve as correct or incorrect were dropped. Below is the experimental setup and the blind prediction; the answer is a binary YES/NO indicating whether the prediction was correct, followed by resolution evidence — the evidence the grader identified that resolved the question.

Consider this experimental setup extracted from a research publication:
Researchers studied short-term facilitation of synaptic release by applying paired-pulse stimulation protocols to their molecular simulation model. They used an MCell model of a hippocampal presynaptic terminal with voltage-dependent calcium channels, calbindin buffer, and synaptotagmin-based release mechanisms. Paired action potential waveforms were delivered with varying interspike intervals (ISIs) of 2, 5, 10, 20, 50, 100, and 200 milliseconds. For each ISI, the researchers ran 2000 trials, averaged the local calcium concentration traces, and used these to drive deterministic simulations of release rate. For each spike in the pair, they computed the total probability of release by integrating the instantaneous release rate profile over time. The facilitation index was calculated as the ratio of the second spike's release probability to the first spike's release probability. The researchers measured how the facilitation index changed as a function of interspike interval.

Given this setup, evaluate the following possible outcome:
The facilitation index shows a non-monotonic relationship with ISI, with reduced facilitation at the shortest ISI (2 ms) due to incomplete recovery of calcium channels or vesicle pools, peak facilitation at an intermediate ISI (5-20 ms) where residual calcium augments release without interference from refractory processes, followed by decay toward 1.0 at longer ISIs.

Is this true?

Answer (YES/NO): NO